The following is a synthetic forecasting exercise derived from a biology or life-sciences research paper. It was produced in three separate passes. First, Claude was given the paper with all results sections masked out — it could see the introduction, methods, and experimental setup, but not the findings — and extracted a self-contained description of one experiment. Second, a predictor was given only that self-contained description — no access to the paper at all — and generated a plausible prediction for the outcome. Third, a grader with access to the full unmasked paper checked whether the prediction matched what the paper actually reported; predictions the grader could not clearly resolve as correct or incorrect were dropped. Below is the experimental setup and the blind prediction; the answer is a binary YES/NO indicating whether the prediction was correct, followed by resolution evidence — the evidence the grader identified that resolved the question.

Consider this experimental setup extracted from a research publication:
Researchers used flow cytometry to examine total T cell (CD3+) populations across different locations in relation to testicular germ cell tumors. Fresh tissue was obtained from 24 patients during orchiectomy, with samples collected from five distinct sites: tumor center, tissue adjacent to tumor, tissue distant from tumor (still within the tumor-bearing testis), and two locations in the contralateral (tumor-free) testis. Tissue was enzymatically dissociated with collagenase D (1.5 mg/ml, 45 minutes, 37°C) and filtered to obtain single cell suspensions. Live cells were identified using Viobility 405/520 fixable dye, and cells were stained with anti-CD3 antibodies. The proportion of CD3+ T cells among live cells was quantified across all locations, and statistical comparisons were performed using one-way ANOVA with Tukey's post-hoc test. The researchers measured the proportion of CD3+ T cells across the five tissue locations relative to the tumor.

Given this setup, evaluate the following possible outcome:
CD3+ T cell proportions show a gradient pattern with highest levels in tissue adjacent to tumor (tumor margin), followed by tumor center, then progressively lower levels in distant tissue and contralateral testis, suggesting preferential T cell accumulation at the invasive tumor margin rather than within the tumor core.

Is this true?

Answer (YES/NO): NO